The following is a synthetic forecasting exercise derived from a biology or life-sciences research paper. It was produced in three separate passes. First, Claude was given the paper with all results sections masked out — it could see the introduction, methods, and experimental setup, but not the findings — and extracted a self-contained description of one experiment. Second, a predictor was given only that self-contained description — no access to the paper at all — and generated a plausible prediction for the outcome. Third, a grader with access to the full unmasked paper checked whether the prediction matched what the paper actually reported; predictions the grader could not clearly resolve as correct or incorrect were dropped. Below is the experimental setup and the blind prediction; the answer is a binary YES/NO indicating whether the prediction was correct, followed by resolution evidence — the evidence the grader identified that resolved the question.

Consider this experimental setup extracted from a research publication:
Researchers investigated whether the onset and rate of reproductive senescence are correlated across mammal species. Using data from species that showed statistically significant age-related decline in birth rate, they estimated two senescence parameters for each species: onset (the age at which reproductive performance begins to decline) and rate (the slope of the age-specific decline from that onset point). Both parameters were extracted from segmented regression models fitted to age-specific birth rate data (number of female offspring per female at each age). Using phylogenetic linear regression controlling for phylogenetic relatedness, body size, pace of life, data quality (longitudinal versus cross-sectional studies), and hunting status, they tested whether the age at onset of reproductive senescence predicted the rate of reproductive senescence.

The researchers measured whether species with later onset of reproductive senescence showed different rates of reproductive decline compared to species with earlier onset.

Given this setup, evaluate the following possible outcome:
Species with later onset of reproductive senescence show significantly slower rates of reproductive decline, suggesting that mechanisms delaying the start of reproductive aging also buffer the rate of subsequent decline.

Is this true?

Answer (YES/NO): YES